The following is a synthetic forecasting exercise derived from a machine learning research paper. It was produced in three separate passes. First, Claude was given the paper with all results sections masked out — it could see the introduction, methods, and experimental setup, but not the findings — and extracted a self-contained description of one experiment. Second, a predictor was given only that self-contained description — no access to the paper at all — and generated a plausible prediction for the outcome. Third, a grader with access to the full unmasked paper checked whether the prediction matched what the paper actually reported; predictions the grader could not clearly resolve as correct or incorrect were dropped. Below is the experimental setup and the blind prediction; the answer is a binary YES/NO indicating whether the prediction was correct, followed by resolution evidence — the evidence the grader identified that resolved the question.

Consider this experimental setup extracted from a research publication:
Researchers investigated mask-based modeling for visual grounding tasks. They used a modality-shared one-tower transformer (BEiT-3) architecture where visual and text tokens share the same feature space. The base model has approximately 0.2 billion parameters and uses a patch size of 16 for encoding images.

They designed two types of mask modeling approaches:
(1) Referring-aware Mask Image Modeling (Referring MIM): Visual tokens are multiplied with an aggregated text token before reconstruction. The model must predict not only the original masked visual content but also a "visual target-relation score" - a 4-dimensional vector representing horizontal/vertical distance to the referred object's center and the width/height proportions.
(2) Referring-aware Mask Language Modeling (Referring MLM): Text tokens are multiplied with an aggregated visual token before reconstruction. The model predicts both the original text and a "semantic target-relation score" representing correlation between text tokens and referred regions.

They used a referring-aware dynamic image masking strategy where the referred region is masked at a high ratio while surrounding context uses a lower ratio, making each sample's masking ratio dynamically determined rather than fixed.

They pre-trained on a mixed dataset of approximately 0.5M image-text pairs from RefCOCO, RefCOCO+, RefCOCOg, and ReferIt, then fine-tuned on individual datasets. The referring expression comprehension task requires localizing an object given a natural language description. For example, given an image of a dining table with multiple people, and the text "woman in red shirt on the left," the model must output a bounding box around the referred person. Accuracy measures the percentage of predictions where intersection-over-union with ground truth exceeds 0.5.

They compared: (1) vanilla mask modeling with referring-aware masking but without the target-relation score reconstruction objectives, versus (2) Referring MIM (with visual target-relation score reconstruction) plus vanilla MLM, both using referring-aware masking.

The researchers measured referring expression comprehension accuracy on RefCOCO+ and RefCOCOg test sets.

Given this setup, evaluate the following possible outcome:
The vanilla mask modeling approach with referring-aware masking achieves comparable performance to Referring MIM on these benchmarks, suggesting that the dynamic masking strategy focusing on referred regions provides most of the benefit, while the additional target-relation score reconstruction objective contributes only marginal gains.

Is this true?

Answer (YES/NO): NO